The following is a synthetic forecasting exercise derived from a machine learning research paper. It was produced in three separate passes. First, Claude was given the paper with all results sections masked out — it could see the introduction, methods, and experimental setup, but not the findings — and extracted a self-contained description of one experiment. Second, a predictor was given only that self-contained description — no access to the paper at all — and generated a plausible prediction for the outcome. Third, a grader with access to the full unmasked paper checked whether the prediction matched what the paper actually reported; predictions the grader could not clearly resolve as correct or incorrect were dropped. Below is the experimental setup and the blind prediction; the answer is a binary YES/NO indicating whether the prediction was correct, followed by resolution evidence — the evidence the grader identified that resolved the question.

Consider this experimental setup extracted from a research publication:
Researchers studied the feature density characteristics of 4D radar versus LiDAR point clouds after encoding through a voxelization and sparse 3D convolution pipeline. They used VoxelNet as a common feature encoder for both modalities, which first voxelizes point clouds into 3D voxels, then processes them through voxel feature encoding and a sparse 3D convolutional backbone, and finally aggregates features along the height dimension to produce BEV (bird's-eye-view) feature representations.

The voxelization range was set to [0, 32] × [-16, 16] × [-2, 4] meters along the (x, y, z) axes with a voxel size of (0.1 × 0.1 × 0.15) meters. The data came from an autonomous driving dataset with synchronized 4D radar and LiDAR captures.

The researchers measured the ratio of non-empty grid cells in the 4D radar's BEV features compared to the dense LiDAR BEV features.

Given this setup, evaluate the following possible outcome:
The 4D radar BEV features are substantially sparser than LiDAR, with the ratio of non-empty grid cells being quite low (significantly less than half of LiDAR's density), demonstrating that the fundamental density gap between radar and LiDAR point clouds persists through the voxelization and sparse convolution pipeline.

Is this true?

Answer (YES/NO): YES